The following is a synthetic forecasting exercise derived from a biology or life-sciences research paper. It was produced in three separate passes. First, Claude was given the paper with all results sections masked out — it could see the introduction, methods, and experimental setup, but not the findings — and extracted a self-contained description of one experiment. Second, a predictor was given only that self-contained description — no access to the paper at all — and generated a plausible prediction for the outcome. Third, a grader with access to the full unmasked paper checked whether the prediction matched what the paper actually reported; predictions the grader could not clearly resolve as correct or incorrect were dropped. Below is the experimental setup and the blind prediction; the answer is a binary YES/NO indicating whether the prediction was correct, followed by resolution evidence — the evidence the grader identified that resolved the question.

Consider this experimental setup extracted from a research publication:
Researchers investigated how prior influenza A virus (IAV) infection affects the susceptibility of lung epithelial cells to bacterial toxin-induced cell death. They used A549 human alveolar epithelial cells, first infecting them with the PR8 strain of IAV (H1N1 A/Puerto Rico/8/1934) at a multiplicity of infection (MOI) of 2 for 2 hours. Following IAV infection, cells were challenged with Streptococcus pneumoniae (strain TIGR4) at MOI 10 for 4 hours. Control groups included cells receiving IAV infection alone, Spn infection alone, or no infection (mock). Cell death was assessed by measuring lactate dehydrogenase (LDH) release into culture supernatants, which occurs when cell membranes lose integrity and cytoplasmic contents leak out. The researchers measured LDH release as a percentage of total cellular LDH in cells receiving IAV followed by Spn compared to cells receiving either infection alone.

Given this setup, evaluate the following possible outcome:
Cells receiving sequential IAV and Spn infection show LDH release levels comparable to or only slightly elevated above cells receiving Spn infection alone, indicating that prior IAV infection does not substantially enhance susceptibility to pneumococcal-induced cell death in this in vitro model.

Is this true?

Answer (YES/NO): NO